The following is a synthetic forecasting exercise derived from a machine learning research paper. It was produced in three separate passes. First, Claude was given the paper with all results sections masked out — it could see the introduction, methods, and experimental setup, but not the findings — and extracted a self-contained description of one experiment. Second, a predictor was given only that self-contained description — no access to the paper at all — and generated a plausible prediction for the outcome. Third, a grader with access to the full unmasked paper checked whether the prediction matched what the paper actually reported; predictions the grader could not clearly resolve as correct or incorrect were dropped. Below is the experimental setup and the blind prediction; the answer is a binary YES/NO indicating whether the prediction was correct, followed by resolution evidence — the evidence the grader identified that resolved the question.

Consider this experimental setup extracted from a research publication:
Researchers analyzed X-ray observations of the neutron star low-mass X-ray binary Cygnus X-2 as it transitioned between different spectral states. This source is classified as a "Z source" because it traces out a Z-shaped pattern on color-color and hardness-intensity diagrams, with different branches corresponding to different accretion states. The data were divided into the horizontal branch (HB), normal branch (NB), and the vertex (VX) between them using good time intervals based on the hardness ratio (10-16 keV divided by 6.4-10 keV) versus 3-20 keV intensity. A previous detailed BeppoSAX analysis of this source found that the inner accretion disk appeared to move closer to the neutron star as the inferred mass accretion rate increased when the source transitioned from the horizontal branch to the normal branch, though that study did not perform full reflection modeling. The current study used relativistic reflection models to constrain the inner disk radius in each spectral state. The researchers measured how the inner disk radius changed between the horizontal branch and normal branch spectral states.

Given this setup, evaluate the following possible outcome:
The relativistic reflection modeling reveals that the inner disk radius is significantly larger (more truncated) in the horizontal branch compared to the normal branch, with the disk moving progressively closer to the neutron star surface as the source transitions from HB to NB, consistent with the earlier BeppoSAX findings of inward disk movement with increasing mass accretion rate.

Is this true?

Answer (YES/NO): NO